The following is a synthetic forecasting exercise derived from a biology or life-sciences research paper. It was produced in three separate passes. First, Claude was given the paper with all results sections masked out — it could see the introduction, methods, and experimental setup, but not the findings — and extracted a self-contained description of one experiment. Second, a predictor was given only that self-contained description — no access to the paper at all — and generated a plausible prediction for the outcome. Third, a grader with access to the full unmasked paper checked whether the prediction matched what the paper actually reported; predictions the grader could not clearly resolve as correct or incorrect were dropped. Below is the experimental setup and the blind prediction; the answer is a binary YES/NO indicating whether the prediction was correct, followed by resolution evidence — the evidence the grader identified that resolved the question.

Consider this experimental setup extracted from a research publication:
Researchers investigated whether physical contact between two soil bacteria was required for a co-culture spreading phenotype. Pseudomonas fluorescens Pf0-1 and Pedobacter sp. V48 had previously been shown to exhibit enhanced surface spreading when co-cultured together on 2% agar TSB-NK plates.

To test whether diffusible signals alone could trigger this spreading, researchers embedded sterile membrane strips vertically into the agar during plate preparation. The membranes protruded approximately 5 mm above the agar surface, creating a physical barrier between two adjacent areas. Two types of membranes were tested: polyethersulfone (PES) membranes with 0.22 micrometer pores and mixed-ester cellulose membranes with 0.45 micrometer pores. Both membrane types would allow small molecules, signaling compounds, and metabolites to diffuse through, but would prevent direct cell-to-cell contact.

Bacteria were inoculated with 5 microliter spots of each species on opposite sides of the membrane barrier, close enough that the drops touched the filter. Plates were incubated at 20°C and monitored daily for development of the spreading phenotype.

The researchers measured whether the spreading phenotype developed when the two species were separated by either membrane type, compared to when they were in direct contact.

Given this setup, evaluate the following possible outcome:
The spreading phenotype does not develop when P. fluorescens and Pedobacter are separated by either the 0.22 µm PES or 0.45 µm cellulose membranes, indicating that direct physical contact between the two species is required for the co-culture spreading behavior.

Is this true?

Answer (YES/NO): YES